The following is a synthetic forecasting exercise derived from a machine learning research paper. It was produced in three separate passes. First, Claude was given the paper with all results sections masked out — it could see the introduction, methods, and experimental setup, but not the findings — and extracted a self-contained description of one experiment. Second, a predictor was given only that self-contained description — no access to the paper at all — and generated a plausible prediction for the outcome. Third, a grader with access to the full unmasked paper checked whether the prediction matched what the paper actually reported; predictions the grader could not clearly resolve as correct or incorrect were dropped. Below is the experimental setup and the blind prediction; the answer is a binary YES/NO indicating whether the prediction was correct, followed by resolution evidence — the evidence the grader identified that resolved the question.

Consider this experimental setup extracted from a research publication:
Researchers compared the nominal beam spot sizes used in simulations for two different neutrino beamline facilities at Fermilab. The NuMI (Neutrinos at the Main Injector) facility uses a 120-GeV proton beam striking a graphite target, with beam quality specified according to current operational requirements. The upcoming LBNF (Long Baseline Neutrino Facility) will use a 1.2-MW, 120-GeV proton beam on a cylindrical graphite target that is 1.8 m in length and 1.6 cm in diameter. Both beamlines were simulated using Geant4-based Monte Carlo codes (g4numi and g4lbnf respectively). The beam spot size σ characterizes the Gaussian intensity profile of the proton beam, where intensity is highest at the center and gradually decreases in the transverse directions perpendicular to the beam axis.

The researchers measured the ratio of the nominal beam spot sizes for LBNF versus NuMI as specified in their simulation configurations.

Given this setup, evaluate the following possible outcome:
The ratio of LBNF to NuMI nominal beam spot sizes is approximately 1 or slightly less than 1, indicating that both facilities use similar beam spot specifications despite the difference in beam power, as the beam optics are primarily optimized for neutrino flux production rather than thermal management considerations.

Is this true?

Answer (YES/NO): NO